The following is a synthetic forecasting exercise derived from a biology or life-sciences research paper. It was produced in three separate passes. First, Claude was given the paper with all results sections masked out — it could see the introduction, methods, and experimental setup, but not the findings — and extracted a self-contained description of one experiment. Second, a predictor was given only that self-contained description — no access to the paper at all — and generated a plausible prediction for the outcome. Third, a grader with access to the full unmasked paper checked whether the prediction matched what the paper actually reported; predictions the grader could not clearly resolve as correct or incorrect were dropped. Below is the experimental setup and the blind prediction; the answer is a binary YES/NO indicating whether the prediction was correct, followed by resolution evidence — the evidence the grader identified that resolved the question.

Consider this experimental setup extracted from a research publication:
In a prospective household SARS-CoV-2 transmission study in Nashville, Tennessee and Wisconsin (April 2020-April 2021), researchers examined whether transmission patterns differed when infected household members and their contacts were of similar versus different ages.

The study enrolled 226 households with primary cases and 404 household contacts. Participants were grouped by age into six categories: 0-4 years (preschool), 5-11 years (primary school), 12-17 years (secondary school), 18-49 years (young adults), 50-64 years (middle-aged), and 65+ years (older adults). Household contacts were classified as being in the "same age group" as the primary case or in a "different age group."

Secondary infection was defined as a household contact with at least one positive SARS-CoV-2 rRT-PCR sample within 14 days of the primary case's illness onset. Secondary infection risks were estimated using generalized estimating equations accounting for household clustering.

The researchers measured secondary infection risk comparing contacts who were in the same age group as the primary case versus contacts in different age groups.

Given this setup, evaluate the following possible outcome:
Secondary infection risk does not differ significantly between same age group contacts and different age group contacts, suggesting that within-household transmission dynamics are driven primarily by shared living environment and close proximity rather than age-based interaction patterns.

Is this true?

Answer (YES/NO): NO